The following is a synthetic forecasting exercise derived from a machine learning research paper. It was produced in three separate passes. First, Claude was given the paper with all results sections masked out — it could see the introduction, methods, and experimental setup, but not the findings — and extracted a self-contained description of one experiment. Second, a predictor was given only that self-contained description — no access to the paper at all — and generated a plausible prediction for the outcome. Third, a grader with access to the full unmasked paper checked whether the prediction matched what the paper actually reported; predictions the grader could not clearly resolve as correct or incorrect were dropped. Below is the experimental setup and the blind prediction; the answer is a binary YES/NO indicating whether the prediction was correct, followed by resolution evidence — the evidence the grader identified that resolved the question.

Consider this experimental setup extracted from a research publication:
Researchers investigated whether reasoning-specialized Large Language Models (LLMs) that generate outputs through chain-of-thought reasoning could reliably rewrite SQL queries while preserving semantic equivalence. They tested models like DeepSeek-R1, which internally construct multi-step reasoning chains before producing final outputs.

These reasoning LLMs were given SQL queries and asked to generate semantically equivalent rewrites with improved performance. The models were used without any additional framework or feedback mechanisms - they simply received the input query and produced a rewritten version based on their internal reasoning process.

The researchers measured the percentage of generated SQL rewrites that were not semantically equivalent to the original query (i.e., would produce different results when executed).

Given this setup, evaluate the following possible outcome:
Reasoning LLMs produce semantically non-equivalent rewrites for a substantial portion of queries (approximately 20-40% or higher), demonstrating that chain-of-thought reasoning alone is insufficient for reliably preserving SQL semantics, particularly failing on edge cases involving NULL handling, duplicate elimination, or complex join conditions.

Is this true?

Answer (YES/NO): NO